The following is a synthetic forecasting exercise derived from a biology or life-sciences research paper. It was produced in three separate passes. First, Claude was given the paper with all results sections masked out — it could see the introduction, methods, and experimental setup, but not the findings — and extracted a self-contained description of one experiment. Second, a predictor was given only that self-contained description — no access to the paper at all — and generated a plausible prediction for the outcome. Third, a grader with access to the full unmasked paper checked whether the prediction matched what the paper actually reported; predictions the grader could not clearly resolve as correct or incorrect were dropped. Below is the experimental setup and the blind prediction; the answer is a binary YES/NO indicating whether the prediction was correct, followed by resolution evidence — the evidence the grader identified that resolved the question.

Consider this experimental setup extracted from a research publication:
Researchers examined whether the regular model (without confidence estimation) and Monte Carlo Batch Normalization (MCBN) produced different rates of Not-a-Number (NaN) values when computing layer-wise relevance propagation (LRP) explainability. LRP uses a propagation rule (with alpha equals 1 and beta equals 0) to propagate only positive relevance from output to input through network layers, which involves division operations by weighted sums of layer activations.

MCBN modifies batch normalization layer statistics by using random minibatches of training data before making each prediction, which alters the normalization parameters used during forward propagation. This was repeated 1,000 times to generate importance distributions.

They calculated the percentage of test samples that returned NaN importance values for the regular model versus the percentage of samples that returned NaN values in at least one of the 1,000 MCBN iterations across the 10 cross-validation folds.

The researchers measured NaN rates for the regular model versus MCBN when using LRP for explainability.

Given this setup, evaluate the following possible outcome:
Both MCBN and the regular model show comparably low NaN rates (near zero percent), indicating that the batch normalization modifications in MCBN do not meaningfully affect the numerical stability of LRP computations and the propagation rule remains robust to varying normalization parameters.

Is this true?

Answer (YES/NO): YES